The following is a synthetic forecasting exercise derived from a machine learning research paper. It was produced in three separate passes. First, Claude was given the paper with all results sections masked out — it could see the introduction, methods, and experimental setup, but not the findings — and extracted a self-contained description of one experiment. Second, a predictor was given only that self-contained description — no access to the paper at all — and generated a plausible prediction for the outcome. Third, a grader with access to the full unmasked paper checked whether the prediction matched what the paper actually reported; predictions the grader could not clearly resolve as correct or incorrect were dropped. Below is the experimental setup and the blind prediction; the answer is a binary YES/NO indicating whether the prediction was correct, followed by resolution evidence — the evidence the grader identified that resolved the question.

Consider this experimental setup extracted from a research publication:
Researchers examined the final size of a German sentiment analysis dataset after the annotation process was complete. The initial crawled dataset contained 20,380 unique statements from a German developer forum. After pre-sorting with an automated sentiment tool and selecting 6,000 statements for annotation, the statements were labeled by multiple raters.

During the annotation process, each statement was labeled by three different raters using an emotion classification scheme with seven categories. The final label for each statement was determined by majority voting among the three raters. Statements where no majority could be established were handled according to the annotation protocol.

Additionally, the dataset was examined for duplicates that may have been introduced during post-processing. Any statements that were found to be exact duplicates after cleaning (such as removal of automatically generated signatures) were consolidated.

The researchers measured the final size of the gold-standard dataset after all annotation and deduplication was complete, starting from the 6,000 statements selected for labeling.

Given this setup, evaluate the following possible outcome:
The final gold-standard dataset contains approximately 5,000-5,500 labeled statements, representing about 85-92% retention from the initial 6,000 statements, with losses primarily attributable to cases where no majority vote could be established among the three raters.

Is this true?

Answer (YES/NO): NO